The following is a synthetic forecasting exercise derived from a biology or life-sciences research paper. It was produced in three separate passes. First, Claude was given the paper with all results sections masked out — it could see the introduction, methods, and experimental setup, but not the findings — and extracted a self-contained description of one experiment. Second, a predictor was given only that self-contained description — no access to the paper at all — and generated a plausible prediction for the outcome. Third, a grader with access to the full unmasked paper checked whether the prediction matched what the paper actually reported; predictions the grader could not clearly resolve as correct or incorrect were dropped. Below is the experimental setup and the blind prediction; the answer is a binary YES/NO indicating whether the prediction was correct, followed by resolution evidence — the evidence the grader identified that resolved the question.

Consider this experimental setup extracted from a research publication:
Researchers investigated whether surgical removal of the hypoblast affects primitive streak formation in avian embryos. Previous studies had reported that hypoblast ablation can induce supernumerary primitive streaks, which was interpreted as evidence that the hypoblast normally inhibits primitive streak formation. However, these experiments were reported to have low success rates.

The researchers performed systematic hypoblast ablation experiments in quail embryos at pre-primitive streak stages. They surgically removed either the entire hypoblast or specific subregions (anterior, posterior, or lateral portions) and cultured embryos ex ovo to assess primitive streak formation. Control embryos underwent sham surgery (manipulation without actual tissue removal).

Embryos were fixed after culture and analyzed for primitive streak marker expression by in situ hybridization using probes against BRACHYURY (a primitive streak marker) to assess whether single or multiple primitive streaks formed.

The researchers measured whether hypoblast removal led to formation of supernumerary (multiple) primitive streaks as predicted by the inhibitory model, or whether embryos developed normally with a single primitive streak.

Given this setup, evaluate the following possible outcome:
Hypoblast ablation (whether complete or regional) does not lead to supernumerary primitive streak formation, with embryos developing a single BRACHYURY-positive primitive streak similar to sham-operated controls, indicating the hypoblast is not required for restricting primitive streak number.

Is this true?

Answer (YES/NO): NO